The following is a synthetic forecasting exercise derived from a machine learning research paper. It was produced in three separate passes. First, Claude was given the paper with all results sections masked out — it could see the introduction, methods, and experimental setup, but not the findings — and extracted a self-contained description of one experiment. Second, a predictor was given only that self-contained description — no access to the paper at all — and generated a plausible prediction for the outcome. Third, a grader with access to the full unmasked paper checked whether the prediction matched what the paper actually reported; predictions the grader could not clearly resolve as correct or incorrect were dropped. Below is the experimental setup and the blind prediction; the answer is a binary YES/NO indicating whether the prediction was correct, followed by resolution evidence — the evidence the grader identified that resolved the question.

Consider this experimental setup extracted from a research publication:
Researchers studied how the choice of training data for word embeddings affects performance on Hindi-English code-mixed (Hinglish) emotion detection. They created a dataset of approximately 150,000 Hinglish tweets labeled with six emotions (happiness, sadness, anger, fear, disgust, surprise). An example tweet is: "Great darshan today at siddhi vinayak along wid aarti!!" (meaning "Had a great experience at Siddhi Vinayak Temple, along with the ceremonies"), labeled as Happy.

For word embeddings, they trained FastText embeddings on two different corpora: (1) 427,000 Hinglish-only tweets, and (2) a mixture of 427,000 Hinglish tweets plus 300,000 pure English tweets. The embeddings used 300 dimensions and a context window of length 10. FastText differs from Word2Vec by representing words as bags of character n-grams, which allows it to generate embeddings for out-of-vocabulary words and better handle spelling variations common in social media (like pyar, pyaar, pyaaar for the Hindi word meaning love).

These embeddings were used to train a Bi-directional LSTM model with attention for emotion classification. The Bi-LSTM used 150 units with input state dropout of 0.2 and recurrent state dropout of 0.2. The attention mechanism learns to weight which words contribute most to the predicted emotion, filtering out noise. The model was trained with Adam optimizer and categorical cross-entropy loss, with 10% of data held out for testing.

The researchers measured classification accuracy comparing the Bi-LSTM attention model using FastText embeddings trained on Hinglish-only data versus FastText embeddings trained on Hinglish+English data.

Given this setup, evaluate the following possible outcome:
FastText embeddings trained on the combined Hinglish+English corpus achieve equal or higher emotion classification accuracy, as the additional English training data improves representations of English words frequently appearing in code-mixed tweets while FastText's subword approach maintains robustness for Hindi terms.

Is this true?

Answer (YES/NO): YES